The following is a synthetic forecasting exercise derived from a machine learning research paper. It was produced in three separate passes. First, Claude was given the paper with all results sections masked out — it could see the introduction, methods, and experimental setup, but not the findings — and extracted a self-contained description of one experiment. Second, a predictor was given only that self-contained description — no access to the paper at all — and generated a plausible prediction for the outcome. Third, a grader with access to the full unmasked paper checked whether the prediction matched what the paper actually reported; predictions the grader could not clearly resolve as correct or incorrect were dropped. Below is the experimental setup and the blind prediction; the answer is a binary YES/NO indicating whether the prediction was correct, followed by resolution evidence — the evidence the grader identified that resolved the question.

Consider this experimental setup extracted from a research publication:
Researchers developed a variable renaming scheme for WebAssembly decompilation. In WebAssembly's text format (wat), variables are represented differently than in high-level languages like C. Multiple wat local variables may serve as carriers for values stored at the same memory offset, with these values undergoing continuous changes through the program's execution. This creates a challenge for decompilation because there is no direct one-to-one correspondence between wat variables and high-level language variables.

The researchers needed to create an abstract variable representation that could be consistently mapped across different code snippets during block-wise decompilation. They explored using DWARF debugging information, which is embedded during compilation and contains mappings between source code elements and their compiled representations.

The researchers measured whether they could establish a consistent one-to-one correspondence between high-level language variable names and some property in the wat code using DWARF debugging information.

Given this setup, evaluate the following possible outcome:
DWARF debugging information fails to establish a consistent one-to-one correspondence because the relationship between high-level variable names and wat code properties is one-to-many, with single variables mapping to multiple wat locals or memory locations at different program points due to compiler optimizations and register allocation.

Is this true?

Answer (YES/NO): NO